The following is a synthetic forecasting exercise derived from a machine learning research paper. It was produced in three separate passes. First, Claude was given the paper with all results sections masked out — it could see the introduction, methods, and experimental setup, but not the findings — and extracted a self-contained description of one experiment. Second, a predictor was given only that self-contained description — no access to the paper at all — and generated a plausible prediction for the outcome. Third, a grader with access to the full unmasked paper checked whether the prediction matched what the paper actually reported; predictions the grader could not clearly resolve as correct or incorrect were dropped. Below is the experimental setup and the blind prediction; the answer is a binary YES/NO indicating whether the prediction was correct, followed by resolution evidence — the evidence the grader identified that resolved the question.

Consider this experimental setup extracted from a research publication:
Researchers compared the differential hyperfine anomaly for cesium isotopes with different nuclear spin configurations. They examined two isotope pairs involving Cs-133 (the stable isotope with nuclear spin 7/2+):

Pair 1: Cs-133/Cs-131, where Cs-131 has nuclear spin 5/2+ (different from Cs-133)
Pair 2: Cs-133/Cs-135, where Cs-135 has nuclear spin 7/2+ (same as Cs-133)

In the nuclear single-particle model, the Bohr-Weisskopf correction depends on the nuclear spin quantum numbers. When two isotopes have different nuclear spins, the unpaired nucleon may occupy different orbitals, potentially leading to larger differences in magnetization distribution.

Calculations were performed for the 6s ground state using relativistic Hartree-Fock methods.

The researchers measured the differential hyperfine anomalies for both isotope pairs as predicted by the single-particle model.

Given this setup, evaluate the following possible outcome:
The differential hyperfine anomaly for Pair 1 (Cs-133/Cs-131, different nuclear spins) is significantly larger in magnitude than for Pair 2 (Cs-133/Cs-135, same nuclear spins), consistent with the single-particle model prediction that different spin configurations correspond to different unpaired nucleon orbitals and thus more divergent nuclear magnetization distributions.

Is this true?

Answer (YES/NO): YES